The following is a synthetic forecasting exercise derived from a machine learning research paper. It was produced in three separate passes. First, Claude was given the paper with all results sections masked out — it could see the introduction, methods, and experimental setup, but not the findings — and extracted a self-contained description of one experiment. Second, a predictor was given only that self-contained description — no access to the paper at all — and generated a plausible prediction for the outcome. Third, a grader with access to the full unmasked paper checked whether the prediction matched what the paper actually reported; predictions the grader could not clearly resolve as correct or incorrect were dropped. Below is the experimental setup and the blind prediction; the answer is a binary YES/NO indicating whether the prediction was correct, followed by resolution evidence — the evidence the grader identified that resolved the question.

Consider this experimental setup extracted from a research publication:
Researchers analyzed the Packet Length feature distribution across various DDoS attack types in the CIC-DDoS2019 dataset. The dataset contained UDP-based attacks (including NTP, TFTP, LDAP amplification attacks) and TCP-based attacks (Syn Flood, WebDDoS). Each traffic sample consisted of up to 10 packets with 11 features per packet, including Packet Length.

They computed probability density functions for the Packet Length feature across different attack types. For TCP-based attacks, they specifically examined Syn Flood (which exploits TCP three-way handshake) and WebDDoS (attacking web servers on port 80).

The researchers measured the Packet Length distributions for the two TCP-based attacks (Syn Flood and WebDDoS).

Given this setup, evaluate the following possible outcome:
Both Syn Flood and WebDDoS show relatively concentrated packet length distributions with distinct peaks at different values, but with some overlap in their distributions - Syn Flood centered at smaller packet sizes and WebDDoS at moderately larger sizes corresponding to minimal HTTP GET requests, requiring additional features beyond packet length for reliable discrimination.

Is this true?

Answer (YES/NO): NO